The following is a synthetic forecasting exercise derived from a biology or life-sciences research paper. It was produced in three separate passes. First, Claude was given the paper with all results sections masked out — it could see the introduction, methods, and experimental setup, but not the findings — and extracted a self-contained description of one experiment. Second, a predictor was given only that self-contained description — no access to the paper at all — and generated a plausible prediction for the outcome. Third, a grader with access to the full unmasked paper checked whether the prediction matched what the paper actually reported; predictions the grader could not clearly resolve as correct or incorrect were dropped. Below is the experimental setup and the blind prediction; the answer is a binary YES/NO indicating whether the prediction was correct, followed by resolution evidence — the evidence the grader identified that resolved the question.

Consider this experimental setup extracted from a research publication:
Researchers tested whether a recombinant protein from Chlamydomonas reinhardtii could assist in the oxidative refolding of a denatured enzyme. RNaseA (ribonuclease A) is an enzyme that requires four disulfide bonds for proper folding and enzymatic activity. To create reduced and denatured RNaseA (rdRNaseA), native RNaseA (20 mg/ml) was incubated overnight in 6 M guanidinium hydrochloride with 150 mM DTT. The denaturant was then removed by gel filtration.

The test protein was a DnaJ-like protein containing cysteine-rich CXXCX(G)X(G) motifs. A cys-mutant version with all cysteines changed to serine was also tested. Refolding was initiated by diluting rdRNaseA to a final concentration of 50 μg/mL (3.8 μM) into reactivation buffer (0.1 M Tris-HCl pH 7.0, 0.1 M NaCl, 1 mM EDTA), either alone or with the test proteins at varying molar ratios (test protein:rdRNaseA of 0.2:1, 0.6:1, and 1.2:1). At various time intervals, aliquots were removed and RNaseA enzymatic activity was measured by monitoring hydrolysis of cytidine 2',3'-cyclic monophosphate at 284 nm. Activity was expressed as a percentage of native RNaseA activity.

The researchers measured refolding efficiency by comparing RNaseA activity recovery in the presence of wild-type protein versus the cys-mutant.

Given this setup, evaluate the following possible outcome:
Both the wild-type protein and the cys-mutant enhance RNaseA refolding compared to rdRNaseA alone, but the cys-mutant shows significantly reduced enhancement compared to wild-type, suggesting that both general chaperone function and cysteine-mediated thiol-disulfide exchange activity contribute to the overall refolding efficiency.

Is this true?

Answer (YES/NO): NO